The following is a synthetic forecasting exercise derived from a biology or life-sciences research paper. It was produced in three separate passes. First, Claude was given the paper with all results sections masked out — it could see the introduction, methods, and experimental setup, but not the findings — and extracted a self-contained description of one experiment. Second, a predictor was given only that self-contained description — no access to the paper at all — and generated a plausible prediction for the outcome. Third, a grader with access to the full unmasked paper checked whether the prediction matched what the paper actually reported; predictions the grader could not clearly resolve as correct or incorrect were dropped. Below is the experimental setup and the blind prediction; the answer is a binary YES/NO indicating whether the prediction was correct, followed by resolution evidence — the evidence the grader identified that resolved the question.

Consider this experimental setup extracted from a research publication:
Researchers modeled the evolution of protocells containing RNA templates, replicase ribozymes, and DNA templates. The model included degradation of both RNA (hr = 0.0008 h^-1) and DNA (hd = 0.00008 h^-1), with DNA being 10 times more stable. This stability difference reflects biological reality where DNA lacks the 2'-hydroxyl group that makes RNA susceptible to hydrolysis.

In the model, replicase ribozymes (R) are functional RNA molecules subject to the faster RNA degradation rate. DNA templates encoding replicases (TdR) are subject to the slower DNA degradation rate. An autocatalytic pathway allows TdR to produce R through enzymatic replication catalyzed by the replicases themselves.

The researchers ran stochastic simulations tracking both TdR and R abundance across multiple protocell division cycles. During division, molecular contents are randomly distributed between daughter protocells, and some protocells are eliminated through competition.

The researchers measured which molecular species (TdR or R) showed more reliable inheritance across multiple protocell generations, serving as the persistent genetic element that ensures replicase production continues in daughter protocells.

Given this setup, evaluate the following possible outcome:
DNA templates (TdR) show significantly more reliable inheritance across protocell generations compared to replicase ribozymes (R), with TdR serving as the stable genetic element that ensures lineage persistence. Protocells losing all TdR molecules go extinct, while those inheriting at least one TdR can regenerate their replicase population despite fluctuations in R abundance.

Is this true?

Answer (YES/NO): NO